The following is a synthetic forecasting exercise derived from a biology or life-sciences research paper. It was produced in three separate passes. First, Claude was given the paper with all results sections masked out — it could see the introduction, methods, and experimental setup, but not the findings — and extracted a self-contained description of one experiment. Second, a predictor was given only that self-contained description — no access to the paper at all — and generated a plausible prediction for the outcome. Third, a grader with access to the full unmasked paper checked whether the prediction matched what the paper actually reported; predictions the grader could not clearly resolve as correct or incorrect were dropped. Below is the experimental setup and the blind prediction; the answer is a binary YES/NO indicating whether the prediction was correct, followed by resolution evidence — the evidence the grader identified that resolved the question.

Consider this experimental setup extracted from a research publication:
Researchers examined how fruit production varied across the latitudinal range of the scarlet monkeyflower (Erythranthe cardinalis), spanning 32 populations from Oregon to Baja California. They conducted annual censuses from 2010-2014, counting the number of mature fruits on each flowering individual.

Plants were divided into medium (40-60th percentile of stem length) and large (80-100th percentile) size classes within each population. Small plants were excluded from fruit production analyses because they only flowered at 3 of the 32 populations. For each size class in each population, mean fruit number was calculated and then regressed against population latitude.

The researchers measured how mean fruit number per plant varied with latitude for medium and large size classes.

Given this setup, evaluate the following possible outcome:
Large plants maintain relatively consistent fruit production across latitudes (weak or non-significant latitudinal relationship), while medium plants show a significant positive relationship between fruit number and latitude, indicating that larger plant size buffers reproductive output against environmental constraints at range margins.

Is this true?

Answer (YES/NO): NO